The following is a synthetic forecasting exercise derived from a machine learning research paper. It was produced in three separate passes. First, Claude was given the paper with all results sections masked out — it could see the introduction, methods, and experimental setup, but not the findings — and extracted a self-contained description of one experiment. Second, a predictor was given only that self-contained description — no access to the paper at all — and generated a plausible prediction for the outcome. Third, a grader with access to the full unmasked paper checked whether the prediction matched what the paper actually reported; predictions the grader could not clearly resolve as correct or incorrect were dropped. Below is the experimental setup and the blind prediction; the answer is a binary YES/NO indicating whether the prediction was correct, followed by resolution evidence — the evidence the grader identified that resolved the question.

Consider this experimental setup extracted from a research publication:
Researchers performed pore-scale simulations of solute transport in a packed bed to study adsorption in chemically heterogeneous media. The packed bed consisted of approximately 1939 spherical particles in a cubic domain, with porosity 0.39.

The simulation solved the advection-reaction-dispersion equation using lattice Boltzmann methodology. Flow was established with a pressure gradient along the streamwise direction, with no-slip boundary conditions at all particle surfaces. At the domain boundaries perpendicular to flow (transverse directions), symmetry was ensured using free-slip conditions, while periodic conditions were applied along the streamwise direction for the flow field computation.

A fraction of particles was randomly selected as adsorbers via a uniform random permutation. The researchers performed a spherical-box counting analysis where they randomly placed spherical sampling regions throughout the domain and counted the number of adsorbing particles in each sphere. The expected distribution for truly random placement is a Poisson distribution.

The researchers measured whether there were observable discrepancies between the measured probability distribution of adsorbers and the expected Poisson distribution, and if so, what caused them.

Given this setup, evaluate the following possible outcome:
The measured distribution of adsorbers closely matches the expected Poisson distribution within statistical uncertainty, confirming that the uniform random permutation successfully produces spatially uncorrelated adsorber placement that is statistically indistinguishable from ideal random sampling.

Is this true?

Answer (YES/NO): NO